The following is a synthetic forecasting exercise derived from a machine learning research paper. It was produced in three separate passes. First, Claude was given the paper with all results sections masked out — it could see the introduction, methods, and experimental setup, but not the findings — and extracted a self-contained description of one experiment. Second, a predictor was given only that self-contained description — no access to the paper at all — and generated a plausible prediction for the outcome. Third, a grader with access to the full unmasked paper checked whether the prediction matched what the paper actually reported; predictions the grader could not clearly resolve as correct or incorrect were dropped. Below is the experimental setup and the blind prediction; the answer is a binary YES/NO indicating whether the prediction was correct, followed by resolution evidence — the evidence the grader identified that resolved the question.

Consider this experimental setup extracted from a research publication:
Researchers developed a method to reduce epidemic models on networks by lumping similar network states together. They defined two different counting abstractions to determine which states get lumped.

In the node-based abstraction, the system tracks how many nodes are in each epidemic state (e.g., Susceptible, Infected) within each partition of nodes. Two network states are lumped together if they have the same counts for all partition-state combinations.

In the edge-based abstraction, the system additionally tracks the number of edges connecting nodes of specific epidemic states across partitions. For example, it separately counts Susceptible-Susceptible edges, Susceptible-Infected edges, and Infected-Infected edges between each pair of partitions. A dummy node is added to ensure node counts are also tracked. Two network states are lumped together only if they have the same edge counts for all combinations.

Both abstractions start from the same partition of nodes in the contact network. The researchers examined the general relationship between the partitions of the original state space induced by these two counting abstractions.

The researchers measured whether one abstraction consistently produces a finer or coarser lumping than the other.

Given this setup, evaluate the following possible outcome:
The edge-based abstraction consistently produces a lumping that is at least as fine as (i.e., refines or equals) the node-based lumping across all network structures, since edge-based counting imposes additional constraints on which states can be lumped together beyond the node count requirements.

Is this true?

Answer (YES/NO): YES